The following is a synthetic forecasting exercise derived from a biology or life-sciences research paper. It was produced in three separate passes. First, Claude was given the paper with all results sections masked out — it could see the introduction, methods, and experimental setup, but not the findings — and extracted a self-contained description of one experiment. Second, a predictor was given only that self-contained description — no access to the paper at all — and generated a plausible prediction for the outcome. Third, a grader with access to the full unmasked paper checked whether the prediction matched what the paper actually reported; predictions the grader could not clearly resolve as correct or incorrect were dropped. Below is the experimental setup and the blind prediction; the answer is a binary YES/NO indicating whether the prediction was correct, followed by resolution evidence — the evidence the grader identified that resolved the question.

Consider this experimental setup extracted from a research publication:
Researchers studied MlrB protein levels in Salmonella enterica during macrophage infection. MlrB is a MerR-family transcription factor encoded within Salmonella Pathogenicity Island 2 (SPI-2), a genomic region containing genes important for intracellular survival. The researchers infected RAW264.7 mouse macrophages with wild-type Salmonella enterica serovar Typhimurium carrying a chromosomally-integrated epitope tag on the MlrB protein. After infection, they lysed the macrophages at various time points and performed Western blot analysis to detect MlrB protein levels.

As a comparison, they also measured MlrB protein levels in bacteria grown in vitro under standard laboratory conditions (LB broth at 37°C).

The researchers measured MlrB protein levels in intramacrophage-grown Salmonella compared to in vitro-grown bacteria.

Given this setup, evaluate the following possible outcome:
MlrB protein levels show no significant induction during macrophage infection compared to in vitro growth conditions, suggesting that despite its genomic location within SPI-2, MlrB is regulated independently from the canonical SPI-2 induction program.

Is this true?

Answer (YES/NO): NO